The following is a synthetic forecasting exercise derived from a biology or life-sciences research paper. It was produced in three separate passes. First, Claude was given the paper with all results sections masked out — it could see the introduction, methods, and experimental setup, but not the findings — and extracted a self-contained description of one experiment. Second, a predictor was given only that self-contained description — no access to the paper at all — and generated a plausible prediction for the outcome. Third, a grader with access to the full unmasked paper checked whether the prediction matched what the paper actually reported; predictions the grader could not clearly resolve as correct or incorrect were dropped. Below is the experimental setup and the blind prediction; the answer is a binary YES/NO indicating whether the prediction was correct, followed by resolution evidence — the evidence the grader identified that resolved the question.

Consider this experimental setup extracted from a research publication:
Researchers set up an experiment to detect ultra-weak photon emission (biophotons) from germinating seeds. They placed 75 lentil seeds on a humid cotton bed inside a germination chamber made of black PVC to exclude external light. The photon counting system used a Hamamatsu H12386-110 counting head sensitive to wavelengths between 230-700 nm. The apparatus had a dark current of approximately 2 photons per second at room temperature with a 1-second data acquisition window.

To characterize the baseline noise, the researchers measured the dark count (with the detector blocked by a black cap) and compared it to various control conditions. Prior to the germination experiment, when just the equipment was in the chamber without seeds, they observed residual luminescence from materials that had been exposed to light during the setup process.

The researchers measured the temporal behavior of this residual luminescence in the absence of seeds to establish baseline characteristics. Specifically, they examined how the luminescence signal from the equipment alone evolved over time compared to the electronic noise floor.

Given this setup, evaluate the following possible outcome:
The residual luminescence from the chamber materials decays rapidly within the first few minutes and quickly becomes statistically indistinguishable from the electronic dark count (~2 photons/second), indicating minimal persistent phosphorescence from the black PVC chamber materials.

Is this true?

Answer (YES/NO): NO